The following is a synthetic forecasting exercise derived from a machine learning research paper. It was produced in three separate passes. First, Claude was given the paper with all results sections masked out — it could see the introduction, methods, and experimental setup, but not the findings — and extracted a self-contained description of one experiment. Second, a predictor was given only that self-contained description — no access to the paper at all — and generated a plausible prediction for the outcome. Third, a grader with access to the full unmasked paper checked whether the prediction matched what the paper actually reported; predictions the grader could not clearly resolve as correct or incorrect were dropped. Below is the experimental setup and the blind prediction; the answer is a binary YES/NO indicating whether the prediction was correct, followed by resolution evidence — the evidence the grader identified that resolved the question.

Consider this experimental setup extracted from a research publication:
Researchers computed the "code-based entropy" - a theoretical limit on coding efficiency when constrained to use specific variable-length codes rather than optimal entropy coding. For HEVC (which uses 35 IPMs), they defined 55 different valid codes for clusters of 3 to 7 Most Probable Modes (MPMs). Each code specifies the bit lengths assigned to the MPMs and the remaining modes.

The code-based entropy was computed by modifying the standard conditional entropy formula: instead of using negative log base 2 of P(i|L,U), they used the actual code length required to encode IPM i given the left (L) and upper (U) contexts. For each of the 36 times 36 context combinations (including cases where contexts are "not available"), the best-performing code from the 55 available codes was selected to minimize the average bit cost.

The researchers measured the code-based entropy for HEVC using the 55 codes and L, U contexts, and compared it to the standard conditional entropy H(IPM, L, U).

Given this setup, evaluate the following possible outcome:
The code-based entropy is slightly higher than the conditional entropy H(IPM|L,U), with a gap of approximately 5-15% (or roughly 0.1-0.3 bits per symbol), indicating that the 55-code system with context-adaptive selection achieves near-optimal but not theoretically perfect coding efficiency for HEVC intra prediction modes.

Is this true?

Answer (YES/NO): NO